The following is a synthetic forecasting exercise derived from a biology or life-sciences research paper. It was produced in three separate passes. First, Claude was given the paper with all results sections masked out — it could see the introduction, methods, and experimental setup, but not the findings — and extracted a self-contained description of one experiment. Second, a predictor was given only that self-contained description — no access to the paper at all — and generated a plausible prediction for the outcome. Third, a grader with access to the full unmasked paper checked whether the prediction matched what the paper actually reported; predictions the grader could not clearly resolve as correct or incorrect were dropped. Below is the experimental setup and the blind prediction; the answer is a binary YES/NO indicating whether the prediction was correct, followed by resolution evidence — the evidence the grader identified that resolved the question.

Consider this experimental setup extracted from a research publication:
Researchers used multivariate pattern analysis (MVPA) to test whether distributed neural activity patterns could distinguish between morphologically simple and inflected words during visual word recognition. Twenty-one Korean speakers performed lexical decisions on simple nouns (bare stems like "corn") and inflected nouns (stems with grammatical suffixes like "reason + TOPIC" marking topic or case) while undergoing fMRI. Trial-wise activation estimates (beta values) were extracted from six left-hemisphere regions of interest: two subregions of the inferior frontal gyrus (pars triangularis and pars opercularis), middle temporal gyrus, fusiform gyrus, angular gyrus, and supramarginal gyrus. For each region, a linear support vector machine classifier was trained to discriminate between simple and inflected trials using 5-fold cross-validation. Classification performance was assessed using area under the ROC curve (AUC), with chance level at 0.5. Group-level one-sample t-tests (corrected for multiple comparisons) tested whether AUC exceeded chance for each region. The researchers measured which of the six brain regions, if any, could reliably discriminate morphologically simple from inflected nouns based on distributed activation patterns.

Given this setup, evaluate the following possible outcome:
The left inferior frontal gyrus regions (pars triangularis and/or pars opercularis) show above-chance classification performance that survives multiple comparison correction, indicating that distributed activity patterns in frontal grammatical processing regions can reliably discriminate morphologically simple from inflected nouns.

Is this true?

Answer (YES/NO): NO